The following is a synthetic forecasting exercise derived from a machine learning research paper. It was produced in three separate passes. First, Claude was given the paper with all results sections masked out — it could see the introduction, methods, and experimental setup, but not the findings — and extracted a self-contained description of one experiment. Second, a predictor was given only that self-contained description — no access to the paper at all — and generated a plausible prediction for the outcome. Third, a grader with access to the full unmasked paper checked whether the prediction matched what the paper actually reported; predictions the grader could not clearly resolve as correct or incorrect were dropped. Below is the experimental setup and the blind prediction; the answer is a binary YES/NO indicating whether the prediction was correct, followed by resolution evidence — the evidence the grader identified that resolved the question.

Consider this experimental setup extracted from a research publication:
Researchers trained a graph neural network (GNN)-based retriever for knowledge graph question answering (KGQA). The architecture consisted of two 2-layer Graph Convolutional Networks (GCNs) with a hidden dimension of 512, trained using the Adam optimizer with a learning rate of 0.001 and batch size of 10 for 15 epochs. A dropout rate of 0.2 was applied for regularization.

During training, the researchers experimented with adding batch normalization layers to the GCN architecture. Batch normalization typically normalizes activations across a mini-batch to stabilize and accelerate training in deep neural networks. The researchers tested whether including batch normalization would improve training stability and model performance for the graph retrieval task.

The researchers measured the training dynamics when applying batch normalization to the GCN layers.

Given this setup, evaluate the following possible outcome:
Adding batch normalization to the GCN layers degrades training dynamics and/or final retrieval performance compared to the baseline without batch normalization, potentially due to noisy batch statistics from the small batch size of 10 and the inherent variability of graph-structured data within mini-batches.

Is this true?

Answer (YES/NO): YES